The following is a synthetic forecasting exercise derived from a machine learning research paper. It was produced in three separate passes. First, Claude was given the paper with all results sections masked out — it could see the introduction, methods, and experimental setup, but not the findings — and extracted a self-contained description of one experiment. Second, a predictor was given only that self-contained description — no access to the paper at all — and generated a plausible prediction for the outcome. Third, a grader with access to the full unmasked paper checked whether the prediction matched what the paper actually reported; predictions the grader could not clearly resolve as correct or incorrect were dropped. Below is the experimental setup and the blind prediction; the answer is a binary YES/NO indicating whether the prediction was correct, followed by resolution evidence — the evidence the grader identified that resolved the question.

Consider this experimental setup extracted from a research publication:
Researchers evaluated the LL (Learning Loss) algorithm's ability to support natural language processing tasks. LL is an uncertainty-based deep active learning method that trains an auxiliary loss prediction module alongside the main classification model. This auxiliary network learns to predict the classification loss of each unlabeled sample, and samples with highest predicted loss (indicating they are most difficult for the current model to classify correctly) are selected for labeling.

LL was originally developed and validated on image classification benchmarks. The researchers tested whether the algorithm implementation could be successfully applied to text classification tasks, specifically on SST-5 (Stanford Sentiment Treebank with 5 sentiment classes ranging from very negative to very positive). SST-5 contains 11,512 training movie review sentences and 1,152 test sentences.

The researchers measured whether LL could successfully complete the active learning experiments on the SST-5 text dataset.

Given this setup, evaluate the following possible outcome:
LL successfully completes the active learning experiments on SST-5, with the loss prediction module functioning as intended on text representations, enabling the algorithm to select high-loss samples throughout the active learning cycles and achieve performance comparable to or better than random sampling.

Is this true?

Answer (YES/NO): NO